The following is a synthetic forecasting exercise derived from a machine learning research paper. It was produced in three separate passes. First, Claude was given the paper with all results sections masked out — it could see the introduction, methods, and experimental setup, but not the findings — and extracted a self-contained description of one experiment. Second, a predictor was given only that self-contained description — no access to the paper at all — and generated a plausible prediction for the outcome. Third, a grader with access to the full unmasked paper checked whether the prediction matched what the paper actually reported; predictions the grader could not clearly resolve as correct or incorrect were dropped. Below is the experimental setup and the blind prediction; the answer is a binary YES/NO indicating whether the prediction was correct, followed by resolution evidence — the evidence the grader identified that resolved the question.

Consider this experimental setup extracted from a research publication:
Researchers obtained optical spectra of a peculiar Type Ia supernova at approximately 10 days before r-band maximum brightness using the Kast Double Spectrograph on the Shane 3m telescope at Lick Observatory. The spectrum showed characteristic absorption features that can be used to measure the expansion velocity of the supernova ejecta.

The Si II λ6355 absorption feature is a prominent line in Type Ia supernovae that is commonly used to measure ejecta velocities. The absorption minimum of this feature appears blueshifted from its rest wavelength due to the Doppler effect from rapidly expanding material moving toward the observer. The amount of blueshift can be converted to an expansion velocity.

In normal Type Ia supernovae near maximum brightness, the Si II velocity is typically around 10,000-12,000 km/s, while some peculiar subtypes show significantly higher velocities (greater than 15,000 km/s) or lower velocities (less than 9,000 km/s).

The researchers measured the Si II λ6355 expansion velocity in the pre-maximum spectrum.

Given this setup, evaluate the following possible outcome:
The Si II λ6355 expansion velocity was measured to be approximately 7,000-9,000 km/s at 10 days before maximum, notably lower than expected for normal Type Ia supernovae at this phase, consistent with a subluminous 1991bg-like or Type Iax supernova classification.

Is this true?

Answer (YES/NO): NO